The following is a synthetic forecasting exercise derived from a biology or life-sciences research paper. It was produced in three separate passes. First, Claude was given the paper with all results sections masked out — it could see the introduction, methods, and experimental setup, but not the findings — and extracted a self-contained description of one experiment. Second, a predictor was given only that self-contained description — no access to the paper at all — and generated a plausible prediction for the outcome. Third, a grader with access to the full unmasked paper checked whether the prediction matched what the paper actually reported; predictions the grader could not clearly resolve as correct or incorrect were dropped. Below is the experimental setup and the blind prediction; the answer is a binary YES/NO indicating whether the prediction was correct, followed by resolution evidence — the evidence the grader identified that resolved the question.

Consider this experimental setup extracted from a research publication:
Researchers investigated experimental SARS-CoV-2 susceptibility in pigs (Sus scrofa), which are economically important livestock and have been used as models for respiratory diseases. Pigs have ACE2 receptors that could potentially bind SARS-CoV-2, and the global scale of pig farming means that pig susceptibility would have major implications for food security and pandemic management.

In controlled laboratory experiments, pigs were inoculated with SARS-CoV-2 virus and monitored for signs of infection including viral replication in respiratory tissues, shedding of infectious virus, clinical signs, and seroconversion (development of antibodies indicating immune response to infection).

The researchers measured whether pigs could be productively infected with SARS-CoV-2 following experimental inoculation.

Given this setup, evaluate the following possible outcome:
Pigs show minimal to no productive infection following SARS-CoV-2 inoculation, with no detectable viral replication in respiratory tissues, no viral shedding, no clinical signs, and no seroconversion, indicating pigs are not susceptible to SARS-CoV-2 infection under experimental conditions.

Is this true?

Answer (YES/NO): YES